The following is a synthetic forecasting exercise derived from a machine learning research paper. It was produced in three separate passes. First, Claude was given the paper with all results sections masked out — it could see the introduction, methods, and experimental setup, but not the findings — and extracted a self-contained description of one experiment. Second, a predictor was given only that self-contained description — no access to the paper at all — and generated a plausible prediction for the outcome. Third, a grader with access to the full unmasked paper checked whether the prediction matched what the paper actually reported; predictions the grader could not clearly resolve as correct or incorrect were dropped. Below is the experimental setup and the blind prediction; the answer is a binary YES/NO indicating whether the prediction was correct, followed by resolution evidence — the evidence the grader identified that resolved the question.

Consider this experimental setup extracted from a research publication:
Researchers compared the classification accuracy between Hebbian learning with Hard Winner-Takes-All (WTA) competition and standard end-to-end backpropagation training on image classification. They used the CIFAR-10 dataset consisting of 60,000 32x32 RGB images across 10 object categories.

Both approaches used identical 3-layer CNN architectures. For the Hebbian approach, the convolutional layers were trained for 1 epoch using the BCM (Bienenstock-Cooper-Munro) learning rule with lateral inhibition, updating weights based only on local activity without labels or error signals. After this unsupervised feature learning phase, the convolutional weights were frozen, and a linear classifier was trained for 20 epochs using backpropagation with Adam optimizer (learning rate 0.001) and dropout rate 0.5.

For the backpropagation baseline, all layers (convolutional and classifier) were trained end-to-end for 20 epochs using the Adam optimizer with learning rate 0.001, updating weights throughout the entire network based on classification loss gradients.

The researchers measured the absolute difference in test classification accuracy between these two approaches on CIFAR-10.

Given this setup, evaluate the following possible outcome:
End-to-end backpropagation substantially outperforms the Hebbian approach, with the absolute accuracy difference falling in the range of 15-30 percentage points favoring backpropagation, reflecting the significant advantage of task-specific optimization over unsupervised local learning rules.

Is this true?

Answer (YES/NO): NO